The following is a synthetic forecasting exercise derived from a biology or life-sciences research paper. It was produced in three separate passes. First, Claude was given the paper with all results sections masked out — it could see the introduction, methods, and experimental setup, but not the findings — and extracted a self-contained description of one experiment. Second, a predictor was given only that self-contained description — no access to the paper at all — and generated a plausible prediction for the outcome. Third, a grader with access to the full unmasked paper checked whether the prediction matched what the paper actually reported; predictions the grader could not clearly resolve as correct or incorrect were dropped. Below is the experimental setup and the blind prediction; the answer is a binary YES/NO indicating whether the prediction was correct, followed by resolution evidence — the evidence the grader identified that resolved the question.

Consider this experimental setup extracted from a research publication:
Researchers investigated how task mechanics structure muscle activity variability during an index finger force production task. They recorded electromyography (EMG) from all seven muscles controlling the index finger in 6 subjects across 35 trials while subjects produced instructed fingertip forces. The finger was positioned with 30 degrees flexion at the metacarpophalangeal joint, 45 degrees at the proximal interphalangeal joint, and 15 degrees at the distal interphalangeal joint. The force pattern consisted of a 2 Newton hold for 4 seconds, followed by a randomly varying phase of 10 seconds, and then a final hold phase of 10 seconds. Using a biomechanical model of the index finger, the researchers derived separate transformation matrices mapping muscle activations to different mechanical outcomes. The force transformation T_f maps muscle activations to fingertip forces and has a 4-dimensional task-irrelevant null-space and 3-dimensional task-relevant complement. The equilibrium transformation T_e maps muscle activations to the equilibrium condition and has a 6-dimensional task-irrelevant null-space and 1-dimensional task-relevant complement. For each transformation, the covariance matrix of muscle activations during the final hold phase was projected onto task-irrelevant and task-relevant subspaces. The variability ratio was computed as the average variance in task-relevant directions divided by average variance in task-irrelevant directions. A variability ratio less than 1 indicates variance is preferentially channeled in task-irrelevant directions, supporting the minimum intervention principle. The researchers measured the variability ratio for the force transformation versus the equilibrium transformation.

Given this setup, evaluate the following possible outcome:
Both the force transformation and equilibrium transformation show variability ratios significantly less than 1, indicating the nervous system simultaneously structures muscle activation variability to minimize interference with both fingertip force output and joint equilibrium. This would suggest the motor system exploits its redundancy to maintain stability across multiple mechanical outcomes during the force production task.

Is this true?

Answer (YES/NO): YES